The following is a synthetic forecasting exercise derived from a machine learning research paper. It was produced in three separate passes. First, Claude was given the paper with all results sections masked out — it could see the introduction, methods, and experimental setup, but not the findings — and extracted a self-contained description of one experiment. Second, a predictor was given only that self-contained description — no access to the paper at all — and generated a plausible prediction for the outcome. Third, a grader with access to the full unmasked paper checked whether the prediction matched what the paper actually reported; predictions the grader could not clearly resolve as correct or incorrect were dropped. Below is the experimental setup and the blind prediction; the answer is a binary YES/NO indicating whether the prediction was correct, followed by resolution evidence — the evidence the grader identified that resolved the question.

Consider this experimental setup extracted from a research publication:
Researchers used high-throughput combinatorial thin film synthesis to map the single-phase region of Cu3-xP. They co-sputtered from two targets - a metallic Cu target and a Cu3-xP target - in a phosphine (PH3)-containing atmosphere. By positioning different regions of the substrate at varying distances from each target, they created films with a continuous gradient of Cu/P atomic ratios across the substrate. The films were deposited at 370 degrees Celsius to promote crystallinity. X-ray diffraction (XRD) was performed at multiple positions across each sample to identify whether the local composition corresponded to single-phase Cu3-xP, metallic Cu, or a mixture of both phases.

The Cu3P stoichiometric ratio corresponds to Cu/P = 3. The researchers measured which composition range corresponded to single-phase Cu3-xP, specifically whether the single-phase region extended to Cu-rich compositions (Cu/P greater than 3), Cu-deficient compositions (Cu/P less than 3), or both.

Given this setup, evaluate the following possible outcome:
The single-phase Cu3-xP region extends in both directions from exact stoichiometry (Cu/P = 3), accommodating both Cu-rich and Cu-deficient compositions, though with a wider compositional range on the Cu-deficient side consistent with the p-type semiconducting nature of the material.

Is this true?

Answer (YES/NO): NO